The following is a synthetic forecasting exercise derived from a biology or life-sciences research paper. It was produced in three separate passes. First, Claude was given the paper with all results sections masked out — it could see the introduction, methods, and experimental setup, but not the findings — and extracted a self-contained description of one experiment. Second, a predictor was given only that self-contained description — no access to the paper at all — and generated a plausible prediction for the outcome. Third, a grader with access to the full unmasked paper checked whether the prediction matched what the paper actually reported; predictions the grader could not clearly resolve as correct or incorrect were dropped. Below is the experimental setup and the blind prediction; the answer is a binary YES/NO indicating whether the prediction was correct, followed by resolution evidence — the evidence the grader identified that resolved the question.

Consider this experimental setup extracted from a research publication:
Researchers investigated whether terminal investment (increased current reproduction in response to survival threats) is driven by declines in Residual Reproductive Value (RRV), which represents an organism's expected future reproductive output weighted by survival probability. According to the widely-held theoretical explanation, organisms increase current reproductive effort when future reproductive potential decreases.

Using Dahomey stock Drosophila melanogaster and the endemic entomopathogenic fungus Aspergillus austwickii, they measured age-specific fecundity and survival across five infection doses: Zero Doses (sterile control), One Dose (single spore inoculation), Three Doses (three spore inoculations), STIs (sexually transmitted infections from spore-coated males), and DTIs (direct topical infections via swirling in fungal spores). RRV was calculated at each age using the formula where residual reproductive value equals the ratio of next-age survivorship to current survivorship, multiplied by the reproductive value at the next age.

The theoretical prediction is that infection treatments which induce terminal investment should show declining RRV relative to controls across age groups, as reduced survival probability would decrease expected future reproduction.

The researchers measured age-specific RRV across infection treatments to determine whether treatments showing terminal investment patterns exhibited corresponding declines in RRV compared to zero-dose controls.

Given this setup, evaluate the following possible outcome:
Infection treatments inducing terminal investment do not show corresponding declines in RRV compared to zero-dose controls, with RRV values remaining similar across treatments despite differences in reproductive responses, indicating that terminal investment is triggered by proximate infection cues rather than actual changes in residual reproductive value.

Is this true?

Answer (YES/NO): NO